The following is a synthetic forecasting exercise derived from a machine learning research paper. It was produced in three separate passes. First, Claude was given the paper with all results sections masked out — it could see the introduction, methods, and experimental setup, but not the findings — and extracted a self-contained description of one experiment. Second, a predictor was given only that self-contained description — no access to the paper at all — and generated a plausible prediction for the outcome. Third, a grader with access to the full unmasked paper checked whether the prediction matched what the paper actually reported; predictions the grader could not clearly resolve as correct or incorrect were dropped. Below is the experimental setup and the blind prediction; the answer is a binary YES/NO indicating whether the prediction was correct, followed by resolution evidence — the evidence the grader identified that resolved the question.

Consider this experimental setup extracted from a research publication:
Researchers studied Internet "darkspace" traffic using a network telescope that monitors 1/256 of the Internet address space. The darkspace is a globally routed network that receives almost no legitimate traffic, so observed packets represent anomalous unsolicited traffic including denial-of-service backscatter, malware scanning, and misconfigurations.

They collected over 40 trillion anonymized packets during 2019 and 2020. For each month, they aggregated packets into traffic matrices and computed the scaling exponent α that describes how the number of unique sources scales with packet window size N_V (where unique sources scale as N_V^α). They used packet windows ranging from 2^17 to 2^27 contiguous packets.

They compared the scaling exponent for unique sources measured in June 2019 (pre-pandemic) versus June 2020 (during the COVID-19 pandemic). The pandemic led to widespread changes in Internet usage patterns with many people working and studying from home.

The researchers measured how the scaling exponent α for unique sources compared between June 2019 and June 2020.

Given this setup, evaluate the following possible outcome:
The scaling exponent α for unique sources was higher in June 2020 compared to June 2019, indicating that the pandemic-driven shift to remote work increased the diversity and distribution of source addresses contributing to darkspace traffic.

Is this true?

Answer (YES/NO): YES